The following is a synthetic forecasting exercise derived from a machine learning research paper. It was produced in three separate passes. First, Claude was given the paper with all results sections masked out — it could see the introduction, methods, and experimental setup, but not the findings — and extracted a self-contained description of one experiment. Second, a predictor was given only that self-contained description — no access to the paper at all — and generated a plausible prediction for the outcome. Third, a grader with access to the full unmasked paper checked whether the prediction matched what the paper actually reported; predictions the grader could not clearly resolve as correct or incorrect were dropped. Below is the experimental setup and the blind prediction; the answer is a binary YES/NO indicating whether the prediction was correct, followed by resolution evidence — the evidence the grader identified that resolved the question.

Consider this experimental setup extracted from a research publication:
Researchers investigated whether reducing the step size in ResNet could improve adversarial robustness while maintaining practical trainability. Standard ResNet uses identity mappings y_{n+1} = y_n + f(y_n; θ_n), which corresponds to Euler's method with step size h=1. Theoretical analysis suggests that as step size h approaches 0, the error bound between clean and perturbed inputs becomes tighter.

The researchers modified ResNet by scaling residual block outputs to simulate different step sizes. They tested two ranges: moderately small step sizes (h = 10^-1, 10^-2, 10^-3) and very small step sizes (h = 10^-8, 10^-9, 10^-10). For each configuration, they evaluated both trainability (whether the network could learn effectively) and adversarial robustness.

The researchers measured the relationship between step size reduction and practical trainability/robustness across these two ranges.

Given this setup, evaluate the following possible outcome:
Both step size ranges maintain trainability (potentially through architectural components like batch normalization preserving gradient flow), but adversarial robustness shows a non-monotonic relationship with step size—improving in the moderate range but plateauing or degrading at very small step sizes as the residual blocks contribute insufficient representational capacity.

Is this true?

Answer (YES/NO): NO